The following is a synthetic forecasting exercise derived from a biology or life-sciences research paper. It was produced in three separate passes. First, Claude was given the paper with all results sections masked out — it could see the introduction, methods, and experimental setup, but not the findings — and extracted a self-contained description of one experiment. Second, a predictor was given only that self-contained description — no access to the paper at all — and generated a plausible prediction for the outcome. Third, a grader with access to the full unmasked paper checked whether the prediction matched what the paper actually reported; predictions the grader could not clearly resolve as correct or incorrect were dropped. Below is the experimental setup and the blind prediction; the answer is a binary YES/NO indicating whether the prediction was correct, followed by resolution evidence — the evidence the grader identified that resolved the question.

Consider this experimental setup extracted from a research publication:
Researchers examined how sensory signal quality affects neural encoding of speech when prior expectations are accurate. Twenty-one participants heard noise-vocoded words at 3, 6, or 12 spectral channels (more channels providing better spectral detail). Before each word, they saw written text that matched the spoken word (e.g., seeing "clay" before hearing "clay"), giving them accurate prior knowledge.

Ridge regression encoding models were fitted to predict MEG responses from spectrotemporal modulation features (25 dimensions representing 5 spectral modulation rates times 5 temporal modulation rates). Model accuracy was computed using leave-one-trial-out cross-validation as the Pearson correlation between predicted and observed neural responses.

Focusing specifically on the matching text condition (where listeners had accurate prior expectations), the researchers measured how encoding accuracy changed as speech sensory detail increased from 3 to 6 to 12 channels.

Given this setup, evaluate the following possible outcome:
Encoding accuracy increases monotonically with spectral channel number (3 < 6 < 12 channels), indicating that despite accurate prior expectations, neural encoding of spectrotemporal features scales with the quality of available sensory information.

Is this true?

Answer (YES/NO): NO